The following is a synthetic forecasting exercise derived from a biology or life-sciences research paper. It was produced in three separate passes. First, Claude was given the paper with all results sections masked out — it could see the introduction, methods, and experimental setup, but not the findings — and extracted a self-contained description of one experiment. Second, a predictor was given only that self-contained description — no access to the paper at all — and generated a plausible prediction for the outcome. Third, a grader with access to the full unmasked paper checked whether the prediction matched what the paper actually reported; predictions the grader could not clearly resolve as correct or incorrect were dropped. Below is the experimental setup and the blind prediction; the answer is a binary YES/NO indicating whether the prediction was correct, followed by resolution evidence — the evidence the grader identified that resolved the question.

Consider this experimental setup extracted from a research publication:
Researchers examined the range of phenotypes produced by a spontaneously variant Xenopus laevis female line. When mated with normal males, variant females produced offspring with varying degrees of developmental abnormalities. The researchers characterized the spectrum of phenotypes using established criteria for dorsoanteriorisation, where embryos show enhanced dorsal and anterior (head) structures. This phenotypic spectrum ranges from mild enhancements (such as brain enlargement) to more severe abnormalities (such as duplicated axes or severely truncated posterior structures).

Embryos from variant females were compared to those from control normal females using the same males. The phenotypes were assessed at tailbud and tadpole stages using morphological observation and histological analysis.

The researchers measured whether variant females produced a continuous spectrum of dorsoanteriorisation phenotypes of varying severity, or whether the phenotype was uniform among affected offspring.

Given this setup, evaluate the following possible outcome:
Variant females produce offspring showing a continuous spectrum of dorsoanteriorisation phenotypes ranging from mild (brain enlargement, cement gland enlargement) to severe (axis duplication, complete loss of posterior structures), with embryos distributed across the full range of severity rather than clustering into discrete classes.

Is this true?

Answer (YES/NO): NO